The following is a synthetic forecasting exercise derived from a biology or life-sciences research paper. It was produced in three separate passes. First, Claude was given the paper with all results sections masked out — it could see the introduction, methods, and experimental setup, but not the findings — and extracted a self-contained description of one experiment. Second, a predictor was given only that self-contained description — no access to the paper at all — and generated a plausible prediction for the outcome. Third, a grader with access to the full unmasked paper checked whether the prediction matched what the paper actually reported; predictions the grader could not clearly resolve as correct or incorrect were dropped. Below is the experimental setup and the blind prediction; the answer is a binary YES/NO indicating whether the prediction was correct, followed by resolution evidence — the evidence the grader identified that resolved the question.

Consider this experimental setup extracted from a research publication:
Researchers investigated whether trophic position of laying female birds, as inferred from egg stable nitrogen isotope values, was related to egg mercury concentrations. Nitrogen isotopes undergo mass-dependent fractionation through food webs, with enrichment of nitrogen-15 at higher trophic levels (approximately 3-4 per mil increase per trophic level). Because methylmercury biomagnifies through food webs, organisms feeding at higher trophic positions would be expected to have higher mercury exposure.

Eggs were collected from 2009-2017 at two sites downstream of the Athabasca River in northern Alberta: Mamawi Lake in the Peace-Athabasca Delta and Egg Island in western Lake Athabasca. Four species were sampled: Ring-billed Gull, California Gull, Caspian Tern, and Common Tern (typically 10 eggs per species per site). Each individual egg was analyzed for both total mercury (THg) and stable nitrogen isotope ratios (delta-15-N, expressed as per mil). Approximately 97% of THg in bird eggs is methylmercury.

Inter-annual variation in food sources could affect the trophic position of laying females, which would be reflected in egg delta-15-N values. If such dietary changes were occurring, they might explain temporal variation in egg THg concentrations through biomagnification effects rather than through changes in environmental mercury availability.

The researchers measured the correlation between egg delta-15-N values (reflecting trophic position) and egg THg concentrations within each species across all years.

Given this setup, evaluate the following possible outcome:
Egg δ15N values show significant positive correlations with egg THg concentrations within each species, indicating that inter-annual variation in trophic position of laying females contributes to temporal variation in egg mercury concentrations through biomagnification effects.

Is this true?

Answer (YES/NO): NO